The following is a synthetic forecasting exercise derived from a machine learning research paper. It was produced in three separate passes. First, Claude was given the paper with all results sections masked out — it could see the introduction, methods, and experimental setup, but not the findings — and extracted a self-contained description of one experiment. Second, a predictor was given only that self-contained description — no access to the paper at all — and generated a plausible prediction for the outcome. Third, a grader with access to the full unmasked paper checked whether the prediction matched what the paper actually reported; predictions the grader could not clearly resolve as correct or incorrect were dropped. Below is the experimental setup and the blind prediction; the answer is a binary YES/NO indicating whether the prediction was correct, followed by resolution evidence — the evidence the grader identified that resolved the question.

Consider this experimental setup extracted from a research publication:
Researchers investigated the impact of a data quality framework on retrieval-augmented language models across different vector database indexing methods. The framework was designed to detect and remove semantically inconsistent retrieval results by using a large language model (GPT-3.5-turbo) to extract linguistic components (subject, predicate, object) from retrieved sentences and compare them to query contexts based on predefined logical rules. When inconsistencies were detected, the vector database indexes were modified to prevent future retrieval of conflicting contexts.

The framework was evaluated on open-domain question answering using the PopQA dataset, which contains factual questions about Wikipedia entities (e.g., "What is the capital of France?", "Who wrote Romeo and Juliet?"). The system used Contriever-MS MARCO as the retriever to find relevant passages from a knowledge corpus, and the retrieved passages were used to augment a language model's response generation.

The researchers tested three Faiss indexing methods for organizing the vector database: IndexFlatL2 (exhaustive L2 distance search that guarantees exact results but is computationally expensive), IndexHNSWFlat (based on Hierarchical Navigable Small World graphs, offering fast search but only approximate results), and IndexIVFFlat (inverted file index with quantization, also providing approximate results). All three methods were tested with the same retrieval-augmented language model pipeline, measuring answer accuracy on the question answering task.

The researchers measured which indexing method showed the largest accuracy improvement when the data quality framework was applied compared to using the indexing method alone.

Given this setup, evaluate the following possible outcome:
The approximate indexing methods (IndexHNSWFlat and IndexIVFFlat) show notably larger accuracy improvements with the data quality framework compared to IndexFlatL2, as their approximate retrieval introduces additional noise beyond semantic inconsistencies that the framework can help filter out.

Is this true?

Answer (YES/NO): YES